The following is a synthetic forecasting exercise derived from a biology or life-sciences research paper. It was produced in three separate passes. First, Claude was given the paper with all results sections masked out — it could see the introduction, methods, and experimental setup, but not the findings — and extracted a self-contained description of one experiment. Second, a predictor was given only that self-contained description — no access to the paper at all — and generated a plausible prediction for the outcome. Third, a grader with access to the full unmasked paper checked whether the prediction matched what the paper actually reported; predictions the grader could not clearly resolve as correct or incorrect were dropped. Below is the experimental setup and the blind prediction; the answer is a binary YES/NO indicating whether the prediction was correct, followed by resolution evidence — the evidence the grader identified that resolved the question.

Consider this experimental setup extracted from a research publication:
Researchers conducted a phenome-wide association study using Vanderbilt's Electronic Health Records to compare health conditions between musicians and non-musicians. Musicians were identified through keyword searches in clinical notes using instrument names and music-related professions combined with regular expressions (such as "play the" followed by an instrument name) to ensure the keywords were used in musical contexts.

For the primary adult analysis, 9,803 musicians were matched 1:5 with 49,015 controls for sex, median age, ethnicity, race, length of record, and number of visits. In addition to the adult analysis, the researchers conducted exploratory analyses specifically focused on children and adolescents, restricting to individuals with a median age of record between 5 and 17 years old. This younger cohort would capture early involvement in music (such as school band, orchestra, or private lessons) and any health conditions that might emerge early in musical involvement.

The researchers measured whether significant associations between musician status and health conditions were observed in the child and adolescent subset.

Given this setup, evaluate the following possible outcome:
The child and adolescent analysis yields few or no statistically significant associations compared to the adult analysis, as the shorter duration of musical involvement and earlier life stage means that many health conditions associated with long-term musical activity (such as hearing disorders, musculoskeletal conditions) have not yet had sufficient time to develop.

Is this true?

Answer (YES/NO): NO